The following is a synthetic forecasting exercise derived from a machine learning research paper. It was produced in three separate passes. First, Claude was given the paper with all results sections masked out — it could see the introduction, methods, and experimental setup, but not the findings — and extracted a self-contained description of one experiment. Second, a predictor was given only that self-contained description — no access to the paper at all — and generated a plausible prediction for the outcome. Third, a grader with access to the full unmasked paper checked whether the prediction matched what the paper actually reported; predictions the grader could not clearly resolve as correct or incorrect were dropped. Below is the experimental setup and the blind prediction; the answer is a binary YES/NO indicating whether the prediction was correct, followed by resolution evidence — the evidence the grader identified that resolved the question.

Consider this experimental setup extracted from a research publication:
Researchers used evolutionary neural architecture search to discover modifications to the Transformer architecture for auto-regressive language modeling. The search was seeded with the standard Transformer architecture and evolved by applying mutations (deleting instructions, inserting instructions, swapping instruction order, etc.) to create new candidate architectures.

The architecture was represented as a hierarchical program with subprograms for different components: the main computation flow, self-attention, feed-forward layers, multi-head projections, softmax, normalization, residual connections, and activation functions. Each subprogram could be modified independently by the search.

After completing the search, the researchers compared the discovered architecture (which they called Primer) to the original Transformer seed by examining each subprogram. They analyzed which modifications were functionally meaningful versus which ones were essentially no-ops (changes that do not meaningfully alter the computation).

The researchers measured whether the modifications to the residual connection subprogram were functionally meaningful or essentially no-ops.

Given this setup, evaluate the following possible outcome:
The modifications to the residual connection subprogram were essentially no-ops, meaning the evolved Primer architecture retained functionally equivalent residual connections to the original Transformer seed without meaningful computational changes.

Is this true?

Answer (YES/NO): YES